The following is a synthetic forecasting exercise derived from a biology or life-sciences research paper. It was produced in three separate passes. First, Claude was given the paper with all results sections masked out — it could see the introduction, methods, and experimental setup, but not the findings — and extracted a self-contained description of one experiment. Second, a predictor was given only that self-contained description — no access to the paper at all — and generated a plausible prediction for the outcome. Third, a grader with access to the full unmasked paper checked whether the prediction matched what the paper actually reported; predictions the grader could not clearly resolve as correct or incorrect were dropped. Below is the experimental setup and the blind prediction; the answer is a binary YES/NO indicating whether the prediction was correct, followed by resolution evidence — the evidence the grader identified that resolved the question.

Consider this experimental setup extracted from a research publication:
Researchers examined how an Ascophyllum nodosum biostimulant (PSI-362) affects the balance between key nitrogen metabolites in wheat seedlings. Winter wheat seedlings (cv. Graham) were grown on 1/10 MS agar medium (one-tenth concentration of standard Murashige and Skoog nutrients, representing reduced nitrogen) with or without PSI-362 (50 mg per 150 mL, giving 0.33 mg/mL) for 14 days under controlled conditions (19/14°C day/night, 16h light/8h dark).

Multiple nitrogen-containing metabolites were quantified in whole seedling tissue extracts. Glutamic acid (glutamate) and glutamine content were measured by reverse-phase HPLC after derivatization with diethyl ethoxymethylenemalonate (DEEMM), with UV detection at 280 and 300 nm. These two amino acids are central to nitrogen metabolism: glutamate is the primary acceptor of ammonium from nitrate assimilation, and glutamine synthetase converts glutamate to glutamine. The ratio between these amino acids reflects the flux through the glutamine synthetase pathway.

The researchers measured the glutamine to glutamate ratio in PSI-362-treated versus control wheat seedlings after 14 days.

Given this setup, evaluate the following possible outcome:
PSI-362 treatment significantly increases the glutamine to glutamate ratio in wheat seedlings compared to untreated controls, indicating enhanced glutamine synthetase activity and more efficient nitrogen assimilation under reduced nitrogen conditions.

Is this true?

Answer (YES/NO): NO